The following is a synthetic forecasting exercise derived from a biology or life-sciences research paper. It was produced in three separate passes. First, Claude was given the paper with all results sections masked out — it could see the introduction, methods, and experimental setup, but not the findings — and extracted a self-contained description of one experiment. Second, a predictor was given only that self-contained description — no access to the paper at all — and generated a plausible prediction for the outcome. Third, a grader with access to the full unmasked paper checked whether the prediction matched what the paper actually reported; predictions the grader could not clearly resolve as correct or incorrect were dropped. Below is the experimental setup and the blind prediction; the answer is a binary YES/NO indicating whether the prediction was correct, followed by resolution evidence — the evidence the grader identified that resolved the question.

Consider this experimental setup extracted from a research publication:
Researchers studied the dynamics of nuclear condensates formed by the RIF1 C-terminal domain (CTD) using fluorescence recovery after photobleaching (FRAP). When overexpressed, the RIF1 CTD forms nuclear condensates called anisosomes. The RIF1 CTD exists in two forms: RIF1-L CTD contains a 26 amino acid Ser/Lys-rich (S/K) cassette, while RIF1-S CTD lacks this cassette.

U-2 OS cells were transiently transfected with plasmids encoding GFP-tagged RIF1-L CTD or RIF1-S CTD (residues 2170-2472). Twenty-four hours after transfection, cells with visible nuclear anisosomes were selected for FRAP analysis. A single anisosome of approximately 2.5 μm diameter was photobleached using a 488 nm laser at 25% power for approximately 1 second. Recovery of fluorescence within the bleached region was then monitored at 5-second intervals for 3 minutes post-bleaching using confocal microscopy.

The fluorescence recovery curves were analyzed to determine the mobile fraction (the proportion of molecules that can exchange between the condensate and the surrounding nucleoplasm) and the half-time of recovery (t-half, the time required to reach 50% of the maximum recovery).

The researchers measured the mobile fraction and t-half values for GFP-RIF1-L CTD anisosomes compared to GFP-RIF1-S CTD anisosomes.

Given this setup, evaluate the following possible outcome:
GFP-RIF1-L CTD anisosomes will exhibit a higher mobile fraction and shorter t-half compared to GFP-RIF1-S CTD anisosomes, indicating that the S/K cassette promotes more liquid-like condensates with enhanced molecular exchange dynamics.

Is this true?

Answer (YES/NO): NO